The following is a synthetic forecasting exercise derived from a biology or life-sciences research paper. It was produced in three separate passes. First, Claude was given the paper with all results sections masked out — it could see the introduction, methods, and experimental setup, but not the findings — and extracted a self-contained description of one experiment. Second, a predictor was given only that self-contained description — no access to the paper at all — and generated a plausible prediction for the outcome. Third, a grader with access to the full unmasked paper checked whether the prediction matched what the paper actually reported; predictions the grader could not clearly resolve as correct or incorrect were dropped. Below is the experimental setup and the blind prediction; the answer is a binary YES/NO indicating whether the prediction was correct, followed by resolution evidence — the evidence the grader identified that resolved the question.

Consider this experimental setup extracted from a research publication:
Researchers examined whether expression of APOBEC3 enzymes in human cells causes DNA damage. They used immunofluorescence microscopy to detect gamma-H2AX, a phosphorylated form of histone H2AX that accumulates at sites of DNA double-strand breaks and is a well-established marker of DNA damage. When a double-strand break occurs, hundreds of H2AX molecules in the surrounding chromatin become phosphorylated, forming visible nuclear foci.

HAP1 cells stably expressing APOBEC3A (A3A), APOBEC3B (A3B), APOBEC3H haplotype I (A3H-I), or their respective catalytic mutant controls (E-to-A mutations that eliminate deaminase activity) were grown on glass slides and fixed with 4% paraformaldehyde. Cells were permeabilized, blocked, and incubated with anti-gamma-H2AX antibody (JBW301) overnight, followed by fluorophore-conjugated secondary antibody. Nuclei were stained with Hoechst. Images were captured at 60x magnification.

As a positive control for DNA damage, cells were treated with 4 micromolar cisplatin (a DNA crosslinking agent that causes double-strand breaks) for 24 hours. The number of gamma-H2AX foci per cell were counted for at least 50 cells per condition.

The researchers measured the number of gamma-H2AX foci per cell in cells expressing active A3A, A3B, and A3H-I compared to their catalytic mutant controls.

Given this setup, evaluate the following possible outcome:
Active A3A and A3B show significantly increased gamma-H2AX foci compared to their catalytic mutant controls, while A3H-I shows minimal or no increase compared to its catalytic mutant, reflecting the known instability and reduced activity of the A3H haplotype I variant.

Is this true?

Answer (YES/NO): NO